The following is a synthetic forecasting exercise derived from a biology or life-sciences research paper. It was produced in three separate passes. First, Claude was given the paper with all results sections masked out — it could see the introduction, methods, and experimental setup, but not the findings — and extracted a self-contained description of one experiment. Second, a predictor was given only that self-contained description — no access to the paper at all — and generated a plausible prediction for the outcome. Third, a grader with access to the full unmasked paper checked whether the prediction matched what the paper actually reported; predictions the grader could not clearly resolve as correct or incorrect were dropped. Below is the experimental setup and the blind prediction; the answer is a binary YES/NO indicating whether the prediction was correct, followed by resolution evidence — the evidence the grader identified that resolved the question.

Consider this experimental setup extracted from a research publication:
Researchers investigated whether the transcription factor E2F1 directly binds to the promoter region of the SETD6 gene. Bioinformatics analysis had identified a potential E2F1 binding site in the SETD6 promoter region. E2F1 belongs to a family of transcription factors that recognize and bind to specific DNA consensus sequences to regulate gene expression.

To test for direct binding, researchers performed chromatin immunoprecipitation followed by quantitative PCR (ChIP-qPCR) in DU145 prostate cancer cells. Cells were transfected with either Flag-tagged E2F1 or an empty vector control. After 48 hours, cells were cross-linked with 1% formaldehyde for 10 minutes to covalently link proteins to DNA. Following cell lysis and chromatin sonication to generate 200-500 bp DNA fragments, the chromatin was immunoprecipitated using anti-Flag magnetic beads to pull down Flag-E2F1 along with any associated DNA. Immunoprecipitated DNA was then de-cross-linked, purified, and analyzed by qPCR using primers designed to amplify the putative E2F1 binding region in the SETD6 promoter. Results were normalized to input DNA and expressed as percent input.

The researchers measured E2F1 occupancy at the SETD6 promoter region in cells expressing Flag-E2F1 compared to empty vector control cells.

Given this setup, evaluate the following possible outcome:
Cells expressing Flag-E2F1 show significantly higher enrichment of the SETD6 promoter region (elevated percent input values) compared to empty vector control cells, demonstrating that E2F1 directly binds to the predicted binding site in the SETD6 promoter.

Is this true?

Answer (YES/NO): YES